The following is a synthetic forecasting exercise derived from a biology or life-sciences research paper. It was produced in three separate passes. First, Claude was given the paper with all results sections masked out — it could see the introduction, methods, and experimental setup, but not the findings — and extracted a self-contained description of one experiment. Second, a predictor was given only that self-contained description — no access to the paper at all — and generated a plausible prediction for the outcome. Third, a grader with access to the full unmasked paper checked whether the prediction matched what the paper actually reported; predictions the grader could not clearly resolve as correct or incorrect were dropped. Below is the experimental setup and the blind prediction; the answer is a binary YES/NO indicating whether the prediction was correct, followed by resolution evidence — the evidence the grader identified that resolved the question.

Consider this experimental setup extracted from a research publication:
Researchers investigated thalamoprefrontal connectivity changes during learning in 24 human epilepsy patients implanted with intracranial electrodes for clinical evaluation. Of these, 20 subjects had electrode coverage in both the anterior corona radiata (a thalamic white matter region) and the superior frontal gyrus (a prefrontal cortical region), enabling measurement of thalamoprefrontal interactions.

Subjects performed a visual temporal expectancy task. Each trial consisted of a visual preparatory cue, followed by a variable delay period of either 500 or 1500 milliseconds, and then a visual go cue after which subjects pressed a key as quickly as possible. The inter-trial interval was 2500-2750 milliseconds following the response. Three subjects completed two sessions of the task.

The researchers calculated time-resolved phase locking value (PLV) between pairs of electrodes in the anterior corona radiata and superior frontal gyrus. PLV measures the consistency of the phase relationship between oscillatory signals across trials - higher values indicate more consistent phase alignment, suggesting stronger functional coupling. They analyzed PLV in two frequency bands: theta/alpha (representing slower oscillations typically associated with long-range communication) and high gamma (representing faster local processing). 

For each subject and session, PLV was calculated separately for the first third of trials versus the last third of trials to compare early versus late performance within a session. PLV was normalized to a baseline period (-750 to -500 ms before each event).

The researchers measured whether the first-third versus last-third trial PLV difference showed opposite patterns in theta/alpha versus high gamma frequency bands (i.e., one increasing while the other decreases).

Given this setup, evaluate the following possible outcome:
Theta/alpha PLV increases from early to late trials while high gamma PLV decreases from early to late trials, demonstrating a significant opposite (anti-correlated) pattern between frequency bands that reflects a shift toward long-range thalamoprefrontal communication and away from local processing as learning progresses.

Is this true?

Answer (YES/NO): YES